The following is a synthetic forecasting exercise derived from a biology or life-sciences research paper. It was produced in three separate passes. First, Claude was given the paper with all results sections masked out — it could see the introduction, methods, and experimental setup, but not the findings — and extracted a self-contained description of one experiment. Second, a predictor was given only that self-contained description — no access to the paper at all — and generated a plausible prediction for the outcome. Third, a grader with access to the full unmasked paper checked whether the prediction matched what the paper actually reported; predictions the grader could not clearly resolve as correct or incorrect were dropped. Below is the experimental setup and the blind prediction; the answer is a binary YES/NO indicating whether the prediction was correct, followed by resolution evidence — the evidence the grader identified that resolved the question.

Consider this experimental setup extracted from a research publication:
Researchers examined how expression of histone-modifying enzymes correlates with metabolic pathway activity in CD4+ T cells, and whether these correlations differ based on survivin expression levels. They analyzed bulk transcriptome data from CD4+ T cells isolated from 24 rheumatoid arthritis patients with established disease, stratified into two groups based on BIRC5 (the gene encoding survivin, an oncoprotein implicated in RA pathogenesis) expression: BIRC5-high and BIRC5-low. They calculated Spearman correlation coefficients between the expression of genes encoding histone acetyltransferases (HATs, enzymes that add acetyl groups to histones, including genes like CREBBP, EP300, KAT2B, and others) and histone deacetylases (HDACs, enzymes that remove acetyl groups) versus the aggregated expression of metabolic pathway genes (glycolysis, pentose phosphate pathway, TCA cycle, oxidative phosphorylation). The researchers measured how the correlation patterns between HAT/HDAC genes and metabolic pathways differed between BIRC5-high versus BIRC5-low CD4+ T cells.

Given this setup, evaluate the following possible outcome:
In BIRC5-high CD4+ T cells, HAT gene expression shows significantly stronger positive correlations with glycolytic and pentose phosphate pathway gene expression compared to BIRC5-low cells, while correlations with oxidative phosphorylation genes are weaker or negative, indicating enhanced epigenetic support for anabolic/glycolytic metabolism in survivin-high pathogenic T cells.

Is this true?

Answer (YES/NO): NO